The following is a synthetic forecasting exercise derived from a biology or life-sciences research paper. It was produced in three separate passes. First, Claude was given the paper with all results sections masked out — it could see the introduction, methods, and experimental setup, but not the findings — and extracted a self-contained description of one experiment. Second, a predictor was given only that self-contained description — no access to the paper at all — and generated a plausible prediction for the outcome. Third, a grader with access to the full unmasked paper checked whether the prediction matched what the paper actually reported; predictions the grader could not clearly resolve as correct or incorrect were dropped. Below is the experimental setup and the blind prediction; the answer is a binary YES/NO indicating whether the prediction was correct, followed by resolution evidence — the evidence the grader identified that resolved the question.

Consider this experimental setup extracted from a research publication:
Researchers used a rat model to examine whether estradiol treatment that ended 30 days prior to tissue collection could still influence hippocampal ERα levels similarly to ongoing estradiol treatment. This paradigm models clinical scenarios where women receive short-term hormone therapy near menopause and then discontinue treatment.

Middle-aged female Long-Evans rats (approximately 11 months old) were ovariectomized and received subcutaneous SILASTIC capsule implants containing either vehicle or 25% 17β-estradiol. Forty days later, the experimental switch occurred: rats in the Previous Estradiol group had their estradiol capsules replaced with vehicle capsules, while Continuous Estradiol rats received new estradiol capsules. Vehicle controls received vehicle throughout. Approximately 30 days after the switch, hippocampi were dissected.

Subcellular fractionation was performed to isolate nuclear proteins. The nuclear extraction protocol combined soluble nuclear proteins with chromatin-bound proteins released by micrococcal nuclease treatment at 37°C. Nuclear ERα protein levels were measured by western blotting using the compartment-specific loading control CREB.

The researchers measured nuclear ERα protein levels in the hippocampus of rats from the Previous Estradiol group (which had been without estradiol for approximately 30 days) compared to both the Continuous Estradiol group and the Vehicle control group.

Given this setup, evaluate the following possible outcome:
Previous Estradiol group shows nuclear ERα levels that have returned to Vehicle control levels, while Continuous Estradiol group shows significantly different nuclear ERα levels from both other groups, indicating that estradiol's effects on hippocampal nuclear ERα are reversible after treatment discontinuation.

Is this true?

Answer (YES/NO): NO